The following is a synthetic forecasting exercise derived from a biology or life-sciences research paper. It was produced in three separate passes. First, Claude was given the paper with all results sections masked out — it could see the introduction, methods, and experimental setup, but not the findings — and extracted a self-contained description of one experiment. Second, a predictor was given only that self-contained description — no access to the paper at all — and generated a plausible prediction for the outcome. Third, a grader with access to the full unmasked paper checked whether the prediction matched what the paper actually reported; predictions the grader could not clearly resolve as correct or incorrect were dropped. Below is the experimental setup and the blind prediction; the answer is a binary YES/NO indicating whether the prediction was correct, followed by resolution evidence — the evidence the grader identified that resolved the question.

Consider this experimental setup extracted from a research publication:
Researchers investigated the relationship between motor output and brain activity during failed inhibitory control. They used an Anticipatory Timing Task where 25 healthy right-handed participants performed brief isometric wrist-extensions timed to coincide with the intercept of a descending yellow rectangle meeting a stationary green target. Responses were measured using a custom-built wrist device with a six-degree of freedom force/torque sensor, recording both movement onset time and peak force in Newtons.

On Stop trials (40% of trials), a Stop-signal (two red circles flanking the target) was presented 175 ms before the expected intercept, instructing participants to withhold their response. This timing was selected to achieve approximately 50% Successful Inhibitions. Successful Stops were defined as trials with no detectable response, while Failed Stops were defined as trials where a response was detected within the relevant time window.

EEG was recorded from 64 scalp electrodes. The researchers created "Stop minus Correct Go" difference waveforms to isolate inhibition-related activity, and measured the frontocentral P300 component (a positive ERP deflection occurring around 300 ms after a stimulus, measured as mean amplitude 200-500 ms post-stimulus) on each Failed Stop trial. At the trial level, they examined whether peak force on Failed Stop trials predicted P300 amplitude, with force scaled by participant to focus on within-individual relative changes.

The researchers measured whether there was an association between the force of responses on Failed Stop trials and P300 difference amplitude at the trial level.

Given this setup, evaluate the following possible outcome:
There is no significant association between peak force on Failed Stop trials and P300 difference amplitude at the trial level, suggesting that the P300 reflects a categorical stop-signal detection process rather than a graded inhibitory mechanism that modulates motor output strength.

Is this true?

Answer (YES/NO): NO